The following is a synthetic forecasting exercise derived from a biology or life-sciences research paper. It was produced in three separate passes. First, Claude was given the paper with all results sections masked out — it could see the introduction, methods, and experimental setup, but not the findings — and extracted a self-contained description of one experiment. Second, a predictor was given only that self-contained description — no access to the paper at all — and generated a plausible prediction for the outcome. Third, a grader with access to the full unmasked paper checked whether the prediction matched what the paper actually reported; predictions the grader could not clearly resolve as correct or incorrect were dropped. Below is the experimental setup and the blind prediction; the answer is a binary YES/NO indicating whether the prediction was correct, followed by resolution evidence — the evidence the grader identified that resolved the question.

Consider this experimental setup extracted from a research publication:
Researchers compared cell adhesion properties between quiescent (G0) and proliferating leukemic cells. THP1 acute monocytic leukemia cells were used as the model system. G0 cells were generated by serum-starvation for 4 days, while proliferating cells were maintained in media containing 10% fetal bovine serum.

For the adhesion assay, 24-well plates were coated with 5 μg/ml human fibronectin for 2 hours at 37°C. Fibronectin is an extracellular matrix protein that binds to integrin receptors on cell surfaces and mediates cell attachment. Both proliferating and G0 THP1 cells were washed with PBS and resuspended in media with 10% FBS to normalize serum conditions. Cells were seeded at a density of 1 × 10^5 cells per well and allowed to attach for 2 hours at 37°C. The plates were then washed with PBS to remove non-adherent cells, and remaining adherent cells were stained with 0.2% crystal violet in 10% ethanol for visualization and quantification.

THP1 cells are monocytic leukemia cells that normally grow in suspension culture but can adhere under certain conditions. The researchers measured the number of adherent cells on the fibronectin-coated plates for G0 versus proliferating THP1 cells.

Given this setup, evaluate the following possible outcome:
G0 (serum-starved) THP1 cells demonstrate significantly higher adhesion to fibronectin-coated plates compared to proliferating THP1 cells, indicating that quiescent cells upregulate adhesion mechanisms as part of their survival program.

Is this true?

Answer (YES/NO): YES